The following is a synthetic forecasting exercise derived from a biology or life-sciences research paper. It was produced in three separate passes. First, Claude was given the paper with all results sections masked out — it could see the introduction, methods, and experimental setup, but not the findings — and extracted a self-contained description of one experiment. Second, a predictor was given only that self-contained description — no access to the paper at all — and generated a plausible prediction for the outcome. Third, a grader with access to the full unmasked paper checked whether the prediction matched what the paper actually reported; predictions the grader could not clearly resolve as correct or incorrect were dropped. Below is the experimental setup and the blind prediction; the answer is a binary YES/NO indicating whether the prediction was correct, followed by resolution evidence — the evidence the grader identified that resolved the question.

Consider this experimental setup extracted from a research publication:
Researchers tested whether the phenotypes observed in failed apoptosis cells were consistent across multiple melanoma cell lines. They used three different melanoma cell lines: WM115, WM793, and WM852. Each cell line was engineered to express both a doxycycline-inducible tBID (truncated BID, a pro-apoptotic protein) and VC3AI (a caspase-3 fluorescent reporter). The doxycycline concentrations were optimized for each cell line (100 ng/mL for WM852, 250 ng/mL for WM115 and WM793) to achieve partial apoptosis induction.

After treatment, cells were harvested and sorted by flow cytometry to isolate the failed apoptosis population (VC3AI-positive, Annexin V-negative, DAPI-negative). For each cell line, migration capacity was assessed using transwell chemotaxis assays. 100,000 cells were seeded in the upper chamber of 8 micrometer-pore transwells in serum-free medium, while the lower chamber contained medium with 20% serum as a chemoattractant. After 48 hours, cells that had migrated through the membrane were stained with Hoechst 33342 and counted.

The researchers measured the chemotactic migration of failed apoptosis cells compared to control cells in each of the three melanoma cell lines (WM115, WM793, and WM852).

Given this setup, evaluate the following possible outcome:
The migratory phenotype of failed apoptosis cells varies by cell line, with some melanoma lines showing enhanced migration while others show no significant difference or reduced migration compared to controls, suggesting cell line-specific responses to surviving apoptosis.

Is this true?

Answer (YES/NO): NO